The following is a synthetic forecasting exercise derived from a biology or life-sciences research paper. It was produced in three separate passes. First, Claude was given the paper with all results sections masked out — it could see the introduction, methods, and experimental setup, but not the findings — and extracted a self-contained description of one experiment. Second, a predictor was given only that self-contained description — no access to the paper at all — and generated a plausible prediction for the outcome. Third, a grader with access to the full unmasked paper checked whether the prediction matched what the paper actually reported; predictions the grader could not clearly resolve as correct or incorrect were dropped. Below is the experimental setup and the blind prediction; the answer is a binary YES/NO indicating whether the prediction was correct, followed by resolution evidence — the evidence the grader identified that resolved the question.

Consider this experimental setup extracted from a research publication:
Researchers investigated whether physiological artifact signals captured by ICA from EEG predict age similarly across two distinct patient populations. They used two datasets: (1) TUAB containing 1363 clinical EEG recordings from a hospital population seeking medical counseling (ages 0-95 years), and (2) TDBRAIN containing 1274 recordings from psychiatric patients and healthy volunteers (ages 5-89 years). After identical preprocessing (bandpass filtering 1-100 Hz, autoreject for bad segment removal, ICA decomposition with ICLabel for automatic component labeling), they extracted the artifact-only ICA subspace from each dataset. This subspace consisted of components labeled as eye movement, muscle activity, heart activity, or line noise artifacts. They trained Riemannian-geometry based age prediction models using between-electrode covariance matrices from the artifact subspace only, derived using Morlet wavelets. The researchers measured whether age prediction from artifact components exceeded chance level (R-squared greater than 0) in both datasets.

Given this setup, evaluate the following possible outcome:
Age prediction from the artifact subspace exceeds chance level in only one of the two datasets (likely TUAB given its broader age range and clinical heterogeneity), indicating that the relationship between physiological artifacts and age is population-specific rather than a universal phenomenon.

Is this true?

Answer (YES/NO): NO